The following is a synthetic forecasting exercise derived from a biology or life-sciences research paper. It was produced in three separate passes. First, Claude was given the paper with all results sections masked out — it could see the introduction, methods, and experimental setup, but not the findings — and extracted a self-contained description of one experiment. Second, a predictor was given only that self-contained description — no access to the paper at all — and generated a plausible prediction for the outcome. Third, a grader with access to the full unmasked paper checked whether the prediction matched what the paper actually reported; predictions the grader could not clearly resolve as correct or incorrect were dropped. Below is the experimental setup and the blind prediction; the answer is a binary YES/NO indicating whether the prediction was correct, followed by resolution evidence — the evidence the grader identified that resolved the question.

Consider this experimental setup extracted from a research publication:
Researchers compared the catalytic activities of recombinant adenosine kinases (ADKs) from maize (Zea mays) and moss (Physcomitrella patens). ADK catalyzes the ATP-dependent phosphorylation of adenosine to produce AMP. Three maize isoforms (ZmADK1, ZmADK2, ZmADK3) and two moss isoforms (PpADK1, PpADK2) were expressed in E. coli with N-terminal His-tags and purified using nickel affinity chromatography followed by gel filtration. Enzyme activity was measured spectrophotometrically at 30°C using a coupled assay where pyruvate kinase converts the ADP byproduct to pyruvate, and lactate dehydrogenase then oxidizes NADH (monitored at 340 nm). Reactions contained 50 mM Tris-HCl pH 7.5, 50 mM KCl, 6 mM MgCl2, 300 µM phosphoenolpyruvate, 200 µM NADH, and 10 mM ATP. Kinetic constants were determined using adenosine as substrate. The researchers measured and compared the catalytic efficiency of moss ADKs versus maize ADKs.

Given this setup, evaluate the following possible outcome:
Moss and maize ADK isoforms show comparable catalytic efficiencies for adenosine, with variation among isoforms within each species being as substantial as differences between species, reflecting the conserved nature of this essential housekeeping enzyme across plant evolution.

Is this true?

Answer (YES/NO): NO